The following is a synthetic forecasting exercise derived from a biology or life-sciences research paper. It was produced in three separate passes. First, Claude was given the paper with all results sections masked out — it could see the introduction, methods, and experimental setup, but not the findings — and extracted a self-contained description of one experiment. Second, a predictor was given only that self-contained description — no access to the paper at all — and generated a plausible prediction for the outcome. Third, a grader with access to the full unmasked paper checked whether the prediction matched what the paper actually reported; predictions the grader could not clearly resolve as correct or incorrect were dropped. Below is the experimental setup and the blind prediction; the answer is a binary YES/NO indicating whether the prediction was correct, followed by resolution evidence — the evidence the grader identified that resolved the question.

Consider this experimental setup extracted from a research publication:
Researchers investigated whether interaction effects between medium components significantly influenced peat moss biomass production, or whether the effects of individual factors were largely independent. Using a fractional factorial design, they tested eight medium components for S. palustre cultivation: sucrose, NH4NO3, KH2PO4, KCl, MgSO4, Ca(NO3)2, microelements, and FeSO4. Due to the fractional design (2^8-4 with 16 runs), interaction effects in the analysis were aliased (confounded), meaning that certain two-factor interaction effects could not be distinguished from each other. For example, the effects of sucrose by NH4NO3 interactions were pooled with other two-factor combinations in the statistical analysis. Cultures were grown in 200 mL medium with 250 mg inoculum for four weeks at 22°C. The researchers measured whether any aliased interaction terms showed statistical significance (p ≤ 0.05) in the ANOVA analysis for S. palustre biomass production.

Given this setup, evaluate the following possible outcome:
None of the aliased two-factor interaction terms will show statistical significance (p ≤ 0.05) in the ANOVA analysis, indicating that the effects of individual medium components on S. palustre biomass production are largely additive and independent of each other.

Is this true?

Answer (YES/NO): YES